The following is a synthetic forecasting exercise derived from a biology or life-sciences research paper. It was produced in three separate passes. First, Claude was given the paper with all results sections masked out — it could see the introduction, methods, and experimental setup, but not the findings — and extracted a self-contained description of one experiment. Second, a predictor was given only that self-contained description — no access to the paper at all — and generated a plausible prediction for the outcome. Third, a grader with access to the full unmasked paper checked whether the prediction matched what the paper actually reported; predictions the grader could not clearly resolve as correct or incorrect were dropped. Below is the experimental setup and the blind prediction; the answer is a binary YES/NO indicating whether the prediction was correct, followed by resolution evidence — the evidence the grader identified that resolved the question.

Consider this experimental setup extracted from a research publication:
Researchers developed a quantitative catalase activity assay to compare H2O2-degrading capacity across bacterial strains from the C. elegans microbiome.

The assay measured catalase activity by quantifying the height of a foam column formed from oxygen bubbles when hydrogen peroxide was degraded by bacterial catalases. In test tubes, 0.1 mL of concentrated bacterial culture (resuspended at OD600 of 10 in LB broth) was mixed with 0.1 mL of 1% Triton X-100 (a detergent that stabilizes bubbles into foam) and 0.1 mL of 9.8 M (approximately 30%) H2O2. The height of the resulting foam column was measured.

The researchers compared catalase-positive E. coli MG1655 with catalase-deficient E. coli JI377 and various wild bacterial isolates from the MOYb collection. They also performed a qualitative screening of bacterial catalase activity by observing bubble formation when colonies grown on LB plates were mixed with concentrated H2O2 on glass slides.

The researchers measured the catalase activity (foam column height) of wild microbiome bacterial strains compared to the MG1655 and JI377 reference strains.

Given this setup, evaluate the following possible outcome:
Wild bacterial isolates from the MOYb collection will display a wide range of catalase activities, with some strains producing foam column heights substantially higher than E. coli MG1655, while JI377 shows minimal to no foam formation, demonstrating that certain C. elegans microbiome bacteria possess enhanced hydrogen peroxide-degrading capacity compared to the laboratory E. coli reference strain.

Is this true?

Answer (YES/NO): NO